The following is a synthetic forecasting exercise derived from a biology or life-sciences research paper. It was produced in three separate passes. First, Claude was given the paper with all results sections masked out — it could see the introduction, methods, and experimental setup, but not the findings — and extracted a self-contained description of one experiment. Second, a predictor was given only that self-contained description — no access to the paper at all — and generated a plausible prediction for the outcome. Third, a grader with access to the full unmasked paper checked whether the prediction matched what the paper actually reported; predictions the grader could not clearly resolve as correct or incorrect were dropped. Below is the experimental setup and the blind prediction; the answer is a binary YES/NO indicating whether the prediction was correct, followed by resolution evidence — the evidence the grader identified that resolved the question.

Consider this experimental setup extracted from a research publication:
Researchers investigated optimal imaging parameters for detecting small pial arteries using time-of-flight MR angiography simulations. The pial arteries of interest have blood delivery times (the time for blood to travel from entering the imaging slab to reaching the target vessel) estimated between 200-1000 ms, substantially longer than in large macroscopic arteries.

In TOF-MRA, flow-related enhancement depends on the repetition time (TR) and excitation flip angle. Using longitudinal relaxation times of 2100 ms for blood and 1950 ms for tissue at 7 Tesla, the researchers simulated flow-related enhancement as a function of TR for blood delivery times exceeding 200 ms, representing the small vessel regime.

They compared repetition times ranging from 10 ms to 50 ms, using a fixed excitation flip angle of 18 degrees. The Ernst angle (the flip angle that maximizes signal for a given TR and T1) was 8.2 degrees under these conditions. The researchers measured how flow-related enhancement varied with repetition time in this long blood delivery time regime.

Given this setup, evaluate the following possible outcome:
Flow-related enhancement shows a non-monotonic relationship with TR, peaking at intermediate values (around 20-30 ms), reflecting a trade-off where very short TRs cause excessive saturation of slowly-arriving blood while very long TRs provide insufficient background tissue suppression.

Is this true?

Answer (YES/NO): NO